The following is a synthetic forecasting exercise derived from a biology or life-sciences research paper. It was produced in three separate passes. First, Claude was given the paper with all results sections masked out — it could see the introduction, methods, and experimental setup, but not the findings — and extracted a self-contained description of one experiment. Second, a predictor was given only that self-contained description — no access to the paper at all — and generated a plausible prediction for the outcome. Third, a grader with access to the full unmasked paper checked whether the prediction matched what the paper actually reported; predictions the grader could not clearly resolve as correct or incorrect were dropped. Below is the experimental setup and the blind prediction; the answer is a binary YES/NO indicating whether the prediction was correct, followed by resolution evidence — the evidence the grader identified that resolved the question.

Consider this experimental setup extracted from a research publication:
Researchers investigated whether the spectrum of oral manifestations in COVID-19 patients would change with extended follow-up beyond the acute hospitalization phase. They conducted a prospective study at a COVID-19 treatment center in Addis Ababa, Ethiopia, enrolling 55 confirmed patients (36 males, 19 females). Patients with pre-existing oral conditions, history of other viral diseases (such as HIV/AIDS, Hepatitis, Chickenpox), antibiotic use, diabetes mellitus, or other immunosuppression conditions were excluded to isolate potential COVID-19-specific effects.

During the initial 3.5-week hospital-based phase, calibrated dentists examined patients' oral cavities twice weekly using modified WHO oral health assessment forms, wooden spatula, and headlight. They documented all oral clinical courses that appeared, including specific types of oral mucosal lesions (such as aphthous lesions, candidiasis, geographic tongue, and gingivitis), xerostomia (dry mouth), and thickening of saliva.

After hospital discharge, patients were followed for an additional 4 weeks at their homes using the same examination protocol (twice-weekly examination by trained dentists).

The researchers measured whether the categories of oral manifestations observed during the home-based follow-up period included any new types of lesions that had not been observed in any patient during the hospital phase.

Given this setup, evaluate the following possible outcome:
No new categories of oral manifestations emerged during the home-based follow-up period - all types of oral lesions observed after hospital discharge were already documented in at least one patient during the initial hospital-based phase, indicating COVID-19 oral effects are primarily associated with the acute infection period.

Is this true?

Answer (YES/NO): NO